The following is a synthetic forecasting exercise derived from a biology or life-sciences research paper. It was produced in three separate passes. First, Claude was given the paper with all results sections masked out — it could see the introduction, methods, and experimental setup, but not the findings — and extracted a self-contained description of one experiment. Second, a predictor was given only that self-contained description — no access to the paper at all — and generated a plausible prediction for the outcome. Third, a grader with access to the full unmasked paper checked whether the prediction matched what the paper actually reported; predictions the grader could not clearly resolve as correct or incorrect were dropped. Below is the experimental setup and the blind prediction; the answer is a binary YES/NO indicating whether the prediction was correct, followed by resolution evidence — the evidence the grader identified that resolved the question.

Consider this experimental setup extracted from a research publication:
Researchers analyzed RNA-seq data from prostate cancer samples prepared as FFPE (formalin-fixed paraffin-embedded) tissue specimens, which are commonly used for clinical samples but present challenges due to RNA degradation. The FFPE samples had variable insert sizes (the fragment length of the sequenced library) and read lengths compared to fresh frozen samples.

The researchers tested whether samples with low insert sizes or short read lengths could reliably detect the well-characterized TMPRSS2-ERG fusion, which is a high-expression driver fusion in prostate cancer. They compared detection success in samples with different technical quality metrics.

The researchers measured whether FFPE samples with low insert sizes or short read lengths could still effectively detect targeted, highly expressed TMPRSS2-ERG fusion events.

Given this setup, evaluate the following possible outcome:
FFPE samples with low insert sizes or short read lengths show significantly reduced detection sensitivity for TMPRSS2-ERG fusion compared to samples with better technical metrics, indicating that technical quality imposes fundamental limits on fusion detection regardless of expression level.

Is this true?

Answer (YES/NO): NO